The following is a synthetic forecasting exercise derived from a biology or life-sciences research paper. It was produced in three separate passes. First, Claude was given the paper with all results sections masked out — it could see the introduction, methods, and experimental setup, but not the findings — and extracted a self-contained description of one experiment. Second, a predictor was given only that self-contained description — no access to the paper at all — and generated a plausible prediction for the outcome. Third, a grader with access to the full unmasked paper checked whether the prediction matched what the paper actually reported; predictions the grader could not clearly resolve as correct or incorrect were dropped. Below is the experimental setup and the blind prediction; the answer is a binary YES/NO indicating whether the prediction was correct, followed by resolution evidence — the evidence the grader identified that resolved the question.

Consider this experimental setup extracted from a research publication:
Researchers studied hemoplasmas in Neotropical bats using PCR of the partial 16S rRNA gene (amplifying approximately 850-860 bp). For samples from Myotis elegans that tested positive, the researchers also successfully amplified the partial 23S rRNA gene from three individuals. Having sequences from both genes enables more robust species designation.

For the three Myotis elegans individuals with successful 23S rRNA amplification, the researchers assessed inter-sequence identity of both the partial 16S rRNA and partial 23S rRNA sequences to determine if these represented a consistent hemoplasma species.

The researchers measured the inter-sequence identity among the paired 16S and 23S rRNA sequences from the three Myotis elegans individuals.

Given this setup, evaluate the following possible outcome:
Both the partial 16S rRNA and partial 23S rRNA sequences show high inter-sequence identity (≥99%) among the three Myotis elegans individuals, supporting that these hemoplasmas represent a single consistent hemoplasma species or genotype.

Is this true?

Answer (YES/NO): YES